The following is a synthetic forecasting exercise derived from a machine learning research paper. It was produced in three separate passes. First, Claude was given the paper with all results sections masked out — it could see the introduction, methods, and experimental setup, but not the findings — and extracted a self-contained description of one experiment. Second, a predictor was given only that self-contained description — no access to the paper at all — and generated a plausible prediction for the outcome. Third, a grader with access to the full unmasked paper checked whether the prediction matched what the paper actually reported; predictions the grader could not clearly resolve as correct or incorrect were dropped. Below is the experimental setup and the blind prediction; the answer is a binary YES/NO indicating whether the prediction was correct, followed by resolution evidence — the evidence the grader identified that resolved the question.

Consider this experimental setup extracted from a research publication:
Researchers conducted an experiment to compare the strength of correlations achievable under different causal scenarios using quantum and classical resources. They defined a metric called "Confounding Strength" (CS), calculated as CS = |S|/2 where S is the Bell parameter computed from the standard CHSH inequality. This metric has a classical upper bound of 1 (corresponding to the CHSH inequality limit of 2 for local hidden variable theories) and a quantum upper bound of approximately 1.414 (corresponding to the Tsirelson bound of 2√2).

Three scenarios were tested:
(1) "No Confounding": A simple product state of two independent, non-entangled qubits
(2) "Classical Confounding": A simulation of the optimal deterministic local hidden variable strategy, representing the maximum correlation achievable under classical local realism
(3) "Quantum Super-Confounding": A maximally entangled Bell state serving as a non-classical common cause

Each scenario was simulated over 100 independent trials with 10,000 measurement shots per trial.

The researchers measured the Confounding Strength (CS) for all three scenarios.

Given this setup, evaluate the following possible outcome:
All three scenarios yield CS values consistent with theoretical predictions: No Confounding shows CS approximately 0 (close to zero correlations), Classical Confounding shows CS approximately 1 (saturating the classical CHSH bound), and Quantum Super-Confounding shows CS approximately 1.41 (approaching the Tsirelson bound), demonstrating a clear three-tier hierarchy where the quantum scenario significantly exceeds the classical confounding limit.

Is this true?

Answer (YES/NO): NO